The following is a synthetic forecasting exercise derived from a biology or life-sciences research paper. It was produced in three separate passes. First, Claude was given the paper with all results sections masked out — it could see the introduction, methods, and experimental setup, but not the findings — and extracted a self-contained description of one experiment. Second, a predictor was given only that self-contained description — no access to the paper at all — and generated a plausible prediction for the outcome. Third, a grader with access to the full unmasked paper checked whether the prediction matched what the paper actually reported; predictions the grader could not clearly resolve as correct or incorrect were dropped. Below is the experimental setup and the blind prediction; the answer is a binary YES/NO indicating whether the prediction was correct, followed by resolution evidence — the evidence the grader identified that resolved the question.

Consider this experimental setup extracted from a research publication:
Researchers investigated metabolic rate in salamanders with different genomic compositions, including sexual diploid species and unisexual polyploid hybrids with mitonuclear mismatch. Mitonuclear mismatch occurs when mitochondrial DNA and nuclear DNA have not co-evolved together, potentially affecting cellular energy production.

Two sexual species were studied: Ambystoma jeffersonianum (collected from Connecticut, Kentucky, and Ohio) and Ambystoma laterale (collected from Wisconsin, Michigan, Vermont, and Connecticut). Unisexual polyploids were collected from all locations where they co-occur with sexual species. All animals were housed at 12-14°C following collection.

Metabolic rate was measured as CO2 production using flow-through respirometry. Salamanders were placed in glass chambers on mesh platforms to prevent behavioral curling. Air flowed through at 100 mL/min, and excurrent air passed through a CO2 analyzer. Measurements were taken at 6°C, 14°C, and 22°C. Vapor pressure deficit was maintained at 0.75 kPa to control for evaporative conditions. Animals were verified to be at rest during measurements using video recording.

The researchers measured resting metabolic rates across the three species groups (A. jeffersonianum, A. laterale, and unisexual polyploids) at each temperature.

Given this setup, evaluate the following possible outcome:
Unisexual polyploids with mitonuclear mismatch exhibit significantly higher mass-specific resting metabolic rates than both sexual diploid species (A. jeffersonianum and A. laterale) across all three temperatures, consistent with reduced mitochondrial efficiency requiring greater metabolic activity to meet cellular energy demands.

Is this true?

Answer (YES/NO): NO